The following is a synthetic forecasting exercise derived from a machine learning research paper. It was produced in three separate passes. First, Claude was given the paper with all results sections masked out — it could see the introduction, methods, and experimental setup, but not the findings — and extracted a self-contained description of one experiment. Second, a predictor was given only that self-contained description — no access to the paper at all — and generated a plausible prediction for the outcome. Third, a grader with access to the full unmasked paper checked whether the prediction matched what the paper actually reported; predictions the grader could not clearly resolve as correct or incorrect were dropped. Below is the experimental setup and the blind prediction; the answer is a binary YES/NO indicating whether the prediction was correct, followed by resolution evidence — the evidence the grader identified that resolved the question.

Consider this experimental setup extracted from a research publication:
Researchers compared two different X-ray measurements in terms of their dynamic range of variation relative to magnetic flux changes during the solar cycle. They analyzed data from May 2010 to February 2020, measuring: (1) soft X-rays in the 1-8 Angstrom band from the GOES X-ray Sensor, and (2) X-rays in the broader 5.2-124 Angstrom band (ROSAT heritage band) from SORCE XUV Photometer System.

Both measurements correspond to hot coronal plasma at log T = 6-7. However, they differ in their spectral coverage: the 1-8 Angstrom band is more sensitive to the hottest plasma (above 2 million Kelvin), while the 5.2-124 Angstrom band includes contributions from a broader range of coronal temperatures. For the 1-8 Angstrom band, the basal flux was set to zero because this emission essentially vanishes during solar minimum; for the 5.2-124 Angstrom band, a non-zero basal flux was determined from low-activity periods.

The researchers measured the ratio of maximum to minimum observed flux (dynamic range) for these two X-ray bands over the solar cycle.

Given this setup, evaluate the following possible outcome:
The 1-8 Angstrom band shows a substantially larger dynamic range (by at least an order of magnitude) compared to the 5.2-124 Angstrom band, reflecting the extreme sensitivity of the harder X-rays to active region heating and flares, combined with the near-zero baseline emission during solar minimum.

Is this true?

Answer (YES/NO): YES